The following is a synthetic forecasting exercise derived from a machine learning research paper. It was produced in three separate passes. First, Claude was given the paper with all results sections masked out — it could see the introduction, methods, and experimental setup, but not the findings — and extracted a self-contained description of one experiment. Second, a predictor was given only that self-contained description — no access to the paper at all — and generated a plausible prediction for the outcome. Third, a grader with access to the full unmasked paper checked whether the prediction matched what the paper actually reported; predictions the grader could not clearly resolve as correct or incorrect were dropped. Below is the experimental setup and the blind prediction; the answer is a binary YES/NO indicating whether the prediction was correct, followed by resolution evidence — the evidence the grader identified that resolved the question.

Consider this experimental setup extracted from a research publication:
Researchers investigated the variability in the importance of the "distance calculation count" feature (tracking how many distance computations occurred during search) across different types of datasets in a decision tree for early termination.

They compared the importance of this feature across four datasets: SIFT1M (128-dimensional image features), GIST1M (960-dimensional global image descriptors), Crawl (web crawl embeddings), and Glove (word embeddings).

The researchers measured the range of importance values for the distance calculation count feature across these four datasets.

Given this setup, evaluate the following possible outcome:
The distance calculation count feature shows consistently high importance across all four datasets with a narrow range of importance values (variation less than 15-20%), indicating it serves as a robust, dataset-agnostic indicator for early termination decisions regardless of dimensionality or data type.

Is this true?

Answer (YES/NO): YES